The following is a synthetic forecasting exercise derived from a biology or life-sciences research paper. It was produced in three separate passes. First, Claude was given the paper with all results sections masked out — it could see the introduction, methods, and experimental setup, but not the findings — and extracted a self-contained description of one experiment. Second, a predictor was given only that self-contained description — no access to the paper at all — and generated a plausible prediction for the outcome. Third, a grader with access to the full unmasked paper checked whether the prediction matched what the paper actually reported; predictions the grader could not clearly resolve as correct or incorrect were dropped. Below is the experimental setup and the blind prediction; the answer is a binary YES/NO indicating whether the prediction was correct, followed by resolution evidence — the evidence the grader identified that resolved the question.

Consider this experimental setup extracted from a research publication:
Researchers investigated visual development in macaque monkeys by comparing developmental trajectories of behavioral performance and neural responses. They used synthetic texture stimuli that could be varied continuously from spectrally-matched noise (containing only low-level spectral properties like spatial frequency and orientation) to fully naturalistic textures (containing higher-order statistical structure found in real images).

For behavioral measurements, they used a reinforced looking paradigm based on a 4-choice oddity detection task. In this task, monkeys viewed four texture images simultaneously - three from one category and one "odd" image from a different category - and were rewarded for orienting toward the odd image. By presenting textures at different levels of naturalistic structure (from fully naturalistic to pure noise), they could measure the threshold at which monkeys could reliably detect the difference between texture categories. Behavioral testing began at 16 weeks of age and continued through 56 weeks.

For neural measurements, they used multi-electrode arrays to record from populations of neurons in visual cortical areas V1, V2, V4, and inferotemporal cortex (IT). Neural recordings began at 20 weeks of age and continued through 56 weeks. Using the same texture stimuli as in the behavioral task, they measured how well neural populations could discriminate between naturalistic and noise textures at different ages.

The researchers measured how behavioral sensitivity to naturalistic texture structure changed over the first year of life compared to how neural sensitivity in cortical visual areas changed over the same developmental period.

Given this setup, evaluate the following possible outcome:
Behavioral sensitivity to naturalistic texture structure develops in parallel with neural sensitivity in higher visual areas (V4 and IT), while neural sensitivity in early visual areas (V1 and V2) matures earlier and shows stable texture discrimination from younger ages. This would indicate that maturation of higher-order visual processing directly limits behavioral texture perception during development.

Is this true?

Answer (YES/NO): NO